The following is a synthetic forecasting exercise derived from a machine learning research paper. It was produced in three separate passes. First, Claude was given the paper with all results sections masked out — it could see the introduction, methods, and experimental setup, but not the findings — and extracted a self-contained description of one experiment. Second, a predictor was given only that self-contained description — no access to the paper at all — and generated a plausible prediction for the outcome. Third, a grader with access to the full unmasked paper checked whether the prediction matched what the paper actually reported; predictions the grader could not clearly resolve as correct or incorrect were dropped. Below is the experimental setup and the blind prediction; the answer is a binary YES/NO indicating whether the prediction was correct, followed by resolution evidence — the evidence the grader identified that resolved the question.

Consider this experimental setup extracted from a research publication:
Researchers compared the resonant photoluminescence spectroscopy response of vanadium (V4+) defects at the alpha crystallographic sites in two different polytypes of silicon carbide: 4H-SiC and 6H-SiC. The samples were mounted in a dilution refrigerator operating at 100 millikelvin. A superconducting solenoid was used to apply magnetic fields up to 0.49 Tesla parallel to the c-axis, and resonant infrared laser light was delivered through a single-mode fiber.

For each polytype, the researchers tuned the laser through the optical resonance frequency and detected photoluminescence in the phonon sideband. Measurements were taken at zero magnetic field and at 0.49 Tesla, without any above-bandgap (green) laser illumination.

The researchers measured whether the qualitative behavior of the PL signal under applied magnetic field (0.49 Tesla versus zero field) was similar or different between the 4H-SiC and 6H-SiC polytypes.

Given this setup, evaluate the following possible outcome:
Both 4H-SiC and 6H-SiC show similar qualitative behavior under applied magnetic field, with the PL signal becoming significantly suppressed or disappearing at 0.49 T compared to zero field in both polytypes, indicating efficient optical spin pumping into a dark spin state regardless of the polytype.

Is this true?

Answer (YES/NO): YES